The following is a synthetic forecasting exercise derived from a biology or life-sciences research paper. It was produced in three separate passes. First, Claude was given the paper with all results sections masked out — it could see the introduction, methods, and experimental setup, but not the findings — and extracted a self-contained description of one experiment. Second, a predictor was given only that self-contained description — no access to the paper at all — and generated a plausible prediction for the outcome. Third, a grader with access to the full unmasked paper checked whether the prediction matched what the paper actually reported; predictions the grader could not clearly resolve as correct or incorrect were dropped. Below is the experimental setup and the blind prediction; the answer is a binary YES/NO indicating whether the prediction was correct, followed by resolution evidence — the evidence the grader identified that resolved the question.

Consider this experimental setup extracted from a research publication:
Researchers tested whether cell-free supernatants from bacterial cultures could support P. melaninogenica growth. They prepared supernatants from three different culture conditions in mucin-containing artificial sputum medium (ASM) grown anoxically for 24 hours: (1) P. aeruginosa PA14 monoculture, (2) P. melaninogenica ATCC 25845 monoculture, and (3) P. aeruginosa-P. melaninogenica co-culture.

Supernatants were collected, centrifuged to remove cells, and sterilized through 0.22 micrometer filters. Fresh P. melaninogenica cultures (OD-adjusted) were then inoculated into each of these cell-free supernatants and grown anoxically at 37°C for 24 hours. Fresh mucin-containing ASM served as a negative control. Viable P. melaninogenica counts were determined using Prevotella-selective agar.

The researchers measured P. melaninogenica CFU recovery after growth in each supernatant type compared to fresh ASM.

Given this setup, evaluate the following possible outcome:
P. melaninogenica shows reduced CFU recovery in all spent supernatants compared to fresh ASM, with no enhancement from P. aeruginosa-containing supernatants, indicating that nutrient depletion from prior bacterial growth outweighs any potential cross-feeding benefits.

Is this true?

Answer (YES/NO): NO